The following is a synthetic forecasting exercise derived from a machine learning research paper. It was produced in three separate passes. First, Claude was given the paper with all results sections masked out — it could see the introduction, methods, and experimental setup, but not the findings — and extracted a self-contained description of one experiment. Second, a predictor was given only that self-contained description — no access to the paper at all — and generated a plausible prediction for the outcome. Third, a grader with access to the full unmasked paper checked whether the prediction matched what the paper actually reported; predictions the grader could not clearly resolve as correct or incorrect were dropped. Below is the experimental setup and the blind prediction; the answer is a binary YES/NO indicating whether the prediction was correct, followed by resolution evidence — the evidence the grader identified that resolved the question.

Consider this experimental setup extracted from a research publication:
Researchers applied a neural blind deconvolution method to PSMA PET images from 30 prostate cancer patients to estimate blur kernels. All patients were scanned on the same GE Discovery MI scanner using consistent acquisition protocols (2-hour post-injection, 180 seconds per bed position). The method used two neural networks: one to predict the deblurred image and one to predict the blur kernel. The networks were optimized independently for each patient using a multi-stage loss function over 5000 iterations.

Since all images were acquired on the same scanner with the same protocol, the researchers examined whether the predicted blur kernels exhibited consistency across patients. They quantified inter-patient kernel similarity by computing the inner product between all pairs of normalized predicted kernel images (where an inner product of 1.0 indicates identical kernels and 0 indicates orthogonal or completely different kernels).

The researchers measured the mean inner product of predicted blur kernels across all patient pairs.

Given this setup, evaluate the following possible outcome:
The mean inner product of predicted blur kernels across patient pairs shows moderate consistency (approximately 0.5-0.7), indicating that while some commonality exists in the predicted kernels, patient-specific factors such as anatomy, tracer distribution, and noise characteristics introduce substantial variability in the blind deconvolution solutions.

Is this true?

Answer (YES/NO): NO